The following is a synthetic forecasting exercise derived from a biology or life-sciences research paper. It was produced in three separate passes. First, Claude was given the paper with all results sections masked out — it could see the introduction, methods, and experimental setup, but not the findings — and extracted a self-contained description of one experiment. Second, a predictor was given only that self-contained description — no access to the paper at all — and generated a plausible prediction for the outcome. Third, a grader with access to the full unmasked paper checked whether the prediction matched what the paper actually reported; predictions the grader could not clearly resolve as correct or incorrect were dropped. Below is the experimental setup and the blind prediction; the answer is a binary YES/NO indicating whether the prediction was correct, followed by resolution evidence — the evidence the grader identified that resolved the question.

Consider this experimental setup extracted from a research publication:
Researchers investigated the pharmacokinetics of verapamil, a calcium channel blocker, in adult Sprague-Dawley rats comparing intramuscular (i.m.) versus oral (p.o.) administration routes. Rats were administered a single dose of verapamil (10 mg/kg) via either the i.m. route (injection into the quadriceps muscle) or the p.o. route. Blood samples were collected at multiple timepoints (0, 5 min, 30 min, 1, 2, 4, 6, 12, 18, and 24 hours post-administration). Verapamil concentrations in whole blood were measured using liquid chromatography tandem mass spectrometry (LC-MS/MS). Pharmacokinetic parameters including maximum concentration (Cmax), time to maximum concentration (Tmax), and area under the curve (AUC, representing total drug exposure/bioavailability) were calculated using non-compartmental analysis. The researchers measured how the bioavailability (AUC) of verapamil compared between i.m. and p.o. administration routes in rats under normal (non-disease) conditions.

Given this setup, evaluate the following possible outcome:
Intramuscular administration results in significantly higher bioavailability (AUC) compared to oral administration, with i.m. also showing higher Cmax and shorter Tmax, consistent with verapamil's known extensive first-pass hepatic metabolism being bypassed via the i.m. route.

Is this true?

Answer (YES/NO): NO